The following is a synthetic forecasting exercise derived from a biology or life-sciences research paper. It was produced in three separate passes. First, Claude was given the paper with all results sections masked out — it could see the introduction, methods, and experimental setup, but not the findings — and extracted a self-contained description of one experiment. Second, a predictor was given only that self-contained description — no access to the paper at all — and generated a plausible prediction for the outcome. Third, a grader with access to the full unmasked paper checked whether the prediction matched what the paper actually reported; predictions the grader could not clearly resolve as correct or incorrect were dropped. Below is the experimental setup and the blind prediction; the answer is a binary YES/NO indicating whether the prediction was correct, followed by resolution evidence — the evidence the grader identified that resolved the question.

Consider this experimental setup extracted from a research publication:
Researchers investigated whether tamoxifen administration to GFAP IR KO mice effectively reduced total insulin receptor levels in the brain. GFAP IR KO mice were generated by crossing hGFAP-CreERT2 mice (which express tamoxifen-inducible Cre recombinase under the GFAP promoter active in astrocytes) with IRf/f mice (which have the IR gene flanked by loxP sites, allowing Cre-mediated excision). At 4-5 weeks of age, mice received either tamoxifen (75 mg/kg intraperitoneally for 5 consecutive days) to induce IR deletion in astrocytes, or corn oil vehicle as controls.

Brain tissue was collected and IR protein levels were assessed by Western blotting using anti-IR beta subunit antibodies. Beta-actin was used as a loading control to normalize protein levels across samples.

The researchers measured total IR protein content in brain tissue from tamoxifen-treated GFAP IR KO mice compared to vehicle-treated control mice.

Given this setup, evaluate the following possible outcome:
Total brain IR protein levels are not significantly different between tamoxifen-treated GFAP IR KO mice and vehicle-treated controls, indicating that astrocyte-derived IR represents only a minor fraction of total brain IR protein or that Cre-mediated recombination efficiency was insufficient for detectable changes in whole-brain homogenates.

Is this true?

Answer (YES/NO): NO